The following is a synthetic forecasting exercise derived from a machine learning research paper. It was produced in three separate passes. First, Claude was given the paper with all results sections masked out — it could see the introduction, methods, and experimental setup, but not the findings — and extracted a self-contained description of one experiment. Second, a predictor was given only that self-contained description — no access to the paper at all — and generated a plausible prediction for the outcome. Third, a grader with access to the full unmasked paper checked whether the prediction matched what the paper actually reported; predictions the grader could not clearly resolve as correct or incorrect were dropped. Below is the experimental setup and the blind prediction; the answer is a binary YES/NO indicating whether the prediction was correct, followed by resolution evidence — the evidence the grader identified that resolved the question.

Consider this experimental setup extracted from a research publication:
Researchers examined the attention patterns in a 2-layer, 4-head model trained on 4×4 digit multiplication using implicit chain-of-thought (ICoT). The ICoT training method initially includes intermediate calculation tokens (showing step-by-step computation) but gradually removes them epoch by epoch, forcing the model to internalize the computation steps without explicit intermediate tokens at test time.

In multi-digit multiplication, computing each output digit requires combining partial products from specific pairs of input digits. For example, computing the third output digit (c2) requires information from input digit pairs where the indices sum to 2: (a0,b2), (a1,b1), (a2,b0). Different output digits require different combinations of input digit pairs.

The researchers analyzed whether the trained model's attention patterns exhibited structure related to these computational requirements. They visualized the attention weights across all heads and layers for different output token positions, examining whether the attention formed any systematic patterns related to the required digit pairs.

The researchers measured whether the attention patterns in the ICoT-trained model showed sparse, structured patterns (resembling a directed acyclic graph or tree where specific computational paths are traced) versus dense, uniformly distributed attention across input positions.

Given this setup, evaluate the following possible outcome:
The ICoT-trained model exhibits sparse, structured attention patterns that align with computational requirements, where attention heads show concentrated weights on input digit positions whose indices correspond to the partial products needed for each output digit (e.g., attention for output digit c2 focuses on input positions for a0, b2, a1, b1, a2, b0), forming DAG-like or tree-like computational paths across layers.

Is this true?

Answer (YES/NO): YES